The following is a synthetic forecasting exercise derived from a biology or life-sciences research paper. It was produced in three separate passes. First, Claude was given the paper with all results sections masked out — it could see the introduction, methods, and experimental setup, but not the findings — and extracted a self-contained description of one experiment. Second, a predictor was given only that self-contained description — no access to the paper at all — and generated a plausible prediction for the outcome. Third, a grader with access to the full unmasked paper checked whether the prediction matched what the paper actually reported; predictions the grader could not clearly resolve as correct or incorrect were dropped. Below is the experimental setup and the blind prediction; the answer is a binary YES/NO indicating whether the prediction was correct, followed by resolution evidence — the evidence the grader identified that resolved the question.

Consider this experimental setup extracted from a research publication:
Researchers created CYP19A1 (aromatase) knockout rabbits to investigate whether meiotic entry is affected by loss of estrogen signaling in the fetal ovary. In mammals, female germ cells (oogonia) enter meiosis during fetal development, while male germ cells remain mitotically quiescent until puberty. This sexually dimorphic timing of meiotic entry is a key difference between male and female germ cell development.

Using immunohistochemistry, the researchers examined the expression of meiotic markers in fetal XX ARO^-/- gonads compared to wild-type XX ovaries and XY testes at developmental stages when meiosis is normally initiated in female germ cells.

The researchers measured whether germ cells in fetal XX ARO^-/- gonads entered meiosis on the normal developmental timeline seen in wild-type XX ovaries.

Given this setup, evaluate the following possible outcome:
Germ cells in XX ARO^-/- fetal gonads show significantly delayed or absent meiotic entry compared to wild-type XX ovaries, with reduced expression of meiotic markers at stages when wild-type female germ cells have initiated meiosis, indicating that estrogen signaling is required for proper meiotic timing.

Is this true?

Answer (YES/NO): NO